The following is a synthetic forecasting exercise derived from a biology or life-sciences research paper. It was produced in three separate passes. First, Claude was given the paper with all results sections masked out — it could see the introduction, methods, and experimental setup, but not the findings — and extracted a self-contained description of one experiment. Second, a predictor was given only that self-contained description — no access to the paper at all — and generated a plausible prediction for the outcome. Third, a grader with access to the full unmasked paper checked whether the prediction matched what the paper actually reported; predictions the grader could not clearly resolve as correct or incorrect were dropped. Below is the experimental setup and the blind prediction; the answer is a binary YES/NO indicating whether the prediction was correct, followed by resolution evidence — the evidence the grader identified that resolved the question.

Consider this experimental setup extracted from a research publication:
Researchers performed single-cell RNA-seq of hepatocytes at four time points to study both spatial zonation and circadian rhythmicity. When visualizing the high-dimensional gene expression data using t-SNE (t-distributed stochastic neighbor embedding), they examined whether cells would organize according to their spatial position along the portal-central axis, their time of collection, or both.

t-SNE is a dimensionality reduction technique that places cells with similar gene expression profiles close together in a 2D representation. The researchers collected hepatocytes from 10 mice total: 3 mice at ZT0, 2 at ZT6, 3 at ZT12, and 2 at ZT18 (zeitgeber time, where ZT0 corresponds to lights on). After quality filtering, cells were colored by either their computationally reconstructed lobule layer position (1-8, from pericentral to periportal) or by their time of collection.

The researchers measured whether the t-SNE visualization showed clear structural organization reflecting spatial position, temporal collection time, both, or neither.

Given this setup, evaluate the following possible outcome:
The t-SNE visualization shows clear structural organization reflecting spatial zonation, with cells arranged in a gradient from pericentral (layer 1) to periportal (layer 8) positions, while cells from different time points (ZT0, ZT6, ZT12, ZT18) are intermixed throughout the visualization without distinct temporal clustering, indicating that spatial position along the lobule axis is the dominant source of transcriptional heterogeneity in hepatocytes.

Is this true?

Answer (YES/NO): NO